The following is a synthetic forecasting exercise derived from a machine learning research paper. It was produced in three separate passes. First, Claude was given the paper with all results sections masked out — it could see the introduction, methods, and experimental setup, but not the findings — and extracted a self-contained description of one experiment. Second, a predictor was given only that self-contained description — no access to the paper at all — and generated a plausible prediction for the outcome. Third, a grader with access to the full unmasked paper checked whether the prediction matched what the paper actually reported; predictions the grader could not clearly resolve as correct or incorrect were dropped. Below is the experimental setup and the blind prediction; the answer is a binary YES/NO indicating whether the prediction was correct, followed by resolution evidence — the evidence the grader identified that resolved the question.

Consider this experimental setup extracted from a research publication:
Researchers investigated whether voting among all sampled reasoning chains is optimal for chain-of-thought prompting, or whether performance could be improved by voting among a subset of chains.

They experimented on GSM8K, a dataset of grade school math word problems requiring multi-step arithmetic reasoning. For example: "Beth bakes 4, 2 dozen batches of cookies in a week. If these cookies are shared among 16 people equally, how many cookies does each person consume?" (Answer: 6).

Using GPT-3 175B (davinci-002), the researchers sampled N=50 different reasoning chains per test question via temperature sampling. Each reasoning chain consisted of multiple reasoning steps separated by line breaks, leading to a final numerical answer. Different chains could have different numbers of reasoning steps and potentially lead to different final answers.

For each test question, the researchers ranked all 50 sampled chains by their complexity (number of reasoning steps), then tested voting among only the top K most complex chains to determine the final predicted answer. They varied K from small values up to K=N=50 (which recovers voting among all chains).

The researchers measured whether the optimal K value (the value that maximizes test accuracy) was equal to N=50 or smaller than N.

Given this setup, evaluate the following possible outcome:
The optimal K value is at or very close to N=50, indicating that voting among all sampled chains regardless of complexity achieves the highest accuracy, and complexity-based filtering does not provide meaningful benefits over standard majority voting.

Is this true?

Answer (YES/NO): NO